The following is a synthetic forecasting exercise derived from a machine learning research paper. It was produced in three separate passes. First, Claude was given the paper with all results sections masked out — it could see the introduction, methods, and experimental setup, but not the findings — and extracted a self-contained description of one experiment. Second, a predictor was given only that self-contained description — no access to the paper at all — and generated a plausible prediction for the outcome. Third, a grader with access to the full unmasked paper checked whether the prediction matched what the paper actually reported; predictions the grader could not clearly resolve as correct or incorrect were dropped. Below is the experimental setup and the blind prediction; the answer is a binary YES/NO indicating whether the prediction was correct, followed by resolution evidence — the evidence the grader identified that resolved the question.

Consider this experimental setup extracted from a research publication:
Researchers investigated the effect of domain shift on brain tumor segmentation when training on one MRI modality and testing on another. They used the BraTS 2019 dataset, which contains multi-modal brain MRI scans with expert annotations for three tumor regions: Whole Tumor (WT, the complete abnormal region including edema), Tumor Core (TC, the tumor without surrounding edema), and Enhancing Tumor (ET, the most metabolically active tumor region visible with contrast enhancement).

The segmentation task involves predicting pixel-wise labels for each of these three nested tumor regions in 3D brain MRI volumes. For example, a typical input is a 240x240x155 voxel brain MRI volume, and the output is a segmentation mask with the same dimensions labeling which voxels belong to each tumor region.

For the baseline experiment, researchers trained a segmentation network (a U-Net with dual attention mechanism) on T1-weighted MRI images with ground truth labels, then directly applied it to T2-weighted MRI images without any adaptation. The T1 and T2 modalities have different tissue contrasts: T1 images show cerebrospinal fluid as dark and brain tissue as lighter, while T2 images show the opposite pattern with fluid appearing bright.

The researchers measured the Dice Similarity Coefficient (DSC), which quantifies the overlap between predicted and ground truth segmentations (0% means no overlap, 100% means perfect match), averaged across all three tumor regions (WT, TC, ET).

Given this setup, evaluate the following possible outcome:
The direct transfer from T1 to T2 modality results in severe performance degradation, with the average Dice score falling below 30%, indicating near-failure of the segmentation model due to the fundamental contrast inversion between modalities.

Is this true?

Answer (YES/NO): YES